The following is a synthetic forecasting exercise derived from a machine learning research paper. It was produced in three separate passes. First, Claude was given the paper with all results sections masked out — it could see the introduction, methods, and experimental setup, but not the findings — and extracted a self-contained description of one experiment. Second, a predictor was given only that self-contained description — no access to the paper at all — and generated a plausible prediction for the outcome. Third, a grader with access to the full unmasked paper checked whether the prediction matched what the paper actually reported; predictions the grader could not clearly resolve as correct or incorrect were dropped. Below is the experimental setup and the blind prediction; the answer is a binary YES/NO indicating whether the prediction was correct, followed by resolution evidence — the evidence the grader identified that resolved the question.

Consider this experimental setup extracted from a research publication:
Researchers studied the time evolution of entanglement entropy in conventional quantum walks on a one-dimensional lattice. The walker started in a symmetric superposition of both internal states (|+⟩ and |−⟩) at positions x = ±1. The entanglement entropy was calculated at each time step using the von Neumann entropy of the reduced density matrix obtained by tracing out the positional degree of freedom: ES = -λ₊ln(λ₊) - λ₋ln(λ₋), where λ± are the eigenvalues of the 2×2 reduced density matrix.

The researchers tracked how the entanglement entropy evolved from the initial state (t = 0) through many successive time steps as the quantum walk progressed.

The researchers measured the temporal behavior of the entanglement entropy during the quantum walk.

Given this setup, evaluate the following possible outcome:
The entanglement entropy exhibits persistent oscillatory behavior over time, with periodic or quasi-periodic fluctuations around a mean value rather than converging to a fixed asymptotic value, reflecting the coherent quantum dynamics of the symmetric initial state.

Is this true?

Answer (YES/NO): NO